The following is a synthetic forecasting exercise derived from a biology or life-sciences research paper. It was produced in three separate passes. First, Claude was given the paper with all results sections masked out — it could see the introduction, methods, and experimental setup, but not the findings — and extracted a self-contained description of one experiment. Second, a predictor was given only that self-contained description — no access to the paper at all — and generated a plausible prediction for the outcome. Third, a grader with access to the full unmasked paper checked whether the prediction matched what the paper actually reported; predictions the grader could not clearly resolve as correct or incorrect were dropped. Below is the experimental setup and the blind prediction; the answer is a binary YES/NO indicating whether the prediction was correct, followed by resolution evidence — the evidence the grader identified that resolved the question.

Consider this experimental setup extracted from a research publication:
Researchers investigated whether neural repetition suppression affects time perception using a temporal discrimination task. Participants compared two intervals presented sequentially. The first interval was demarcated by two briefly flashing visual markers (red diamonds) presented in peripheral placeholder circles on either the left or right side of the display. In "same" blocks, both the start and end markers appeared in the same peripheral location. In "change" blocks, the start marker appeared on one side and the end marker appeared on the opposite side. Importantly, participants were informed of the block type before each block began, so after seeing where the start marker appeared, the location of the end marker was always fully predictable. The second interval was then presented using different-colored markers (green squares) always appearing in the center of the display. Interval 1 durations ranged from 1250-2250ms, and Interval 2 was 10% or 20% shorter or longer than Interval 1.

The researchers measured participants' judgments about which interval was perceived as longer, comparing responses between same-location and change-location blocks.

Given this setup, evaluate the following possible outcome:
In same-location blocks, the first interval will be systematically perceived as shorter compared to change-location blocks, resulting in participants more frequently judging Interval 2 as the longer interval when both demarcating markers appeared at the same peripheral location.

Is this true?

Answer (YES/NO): YES